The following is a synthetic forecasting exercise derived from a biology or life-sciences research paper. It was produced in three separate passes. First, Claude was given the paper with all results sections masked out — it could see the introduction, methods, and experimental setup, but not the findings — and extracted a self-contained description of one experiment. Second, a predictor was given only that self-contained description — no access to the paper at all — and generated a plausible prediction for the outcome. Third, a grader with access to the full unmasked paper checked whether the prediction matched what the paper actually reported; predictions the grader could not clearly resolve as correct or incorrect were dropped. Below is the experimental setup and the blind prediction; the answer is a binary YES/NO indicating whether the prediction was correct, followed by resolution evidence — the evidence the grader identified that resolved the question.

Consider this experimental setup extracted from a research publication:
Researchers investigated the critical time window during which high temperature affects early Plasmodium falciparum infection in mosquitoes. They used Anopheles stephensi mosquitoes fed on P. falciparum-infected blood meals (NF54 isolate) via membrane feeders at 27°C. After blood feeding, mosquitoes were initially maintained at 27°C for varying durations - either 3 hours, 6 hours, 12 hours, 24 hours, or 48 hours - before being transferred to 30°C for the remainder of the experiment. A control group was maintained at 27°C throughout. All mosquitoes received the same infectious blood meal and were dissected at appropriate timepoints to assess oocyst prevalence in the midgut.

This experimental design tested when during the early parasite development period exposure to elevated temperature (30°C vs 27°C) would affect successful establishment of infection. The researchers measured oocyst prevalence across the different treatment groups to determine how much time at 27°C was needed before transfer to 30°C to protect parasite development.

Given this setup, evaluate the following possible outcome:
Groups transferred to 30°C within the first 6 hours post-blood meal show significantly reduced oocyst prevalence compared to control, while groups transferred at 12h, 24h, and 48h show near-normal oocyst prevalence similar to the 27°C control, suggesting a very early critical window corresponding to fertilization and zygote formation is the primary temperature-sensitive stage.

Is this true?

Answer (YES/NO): YES